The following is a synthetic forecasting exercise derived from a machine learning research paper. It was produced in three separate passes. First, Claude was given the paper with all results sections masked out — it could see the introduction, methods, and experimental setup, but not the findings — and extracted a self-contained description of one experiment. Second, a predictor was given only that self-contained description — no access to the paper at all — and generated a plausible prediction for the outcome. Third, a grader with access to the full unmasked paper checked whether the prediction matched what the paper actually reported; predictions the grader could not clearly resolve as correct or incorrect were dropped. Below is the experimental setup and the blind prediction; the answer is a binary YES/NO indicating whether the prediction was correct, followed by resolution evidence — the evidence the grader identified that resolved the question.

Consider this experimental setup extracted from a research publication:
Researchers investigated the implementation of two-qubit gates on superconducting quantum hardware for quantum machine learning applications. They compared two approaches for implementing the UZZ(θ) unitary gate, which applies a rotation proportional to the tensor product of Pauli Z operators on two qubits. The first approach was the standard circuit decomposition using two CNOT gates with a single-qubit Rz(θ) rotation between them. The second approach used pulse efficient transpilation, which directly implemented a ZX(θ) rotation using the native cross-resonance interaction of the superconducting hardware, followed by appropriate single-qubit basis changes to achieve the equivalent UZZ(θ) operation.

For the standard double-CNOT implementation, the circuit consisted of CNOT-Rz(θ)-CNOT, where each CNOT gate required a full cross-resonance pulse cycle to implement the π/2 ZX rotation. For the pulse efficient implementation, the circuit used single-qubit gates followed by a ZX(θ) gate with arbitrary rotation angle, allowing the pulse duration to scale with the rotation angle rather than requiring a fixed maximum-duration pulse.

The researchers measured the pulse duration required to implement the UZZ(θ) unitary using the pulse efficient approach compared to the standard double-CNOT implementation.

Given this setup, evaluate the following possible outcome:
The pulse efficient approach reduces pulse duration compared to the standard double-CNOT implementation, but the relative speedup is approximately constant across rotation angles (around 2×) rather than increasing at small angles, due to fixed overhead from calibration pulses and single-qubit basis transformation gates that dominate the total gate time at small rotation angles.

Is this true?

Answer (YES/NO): NO